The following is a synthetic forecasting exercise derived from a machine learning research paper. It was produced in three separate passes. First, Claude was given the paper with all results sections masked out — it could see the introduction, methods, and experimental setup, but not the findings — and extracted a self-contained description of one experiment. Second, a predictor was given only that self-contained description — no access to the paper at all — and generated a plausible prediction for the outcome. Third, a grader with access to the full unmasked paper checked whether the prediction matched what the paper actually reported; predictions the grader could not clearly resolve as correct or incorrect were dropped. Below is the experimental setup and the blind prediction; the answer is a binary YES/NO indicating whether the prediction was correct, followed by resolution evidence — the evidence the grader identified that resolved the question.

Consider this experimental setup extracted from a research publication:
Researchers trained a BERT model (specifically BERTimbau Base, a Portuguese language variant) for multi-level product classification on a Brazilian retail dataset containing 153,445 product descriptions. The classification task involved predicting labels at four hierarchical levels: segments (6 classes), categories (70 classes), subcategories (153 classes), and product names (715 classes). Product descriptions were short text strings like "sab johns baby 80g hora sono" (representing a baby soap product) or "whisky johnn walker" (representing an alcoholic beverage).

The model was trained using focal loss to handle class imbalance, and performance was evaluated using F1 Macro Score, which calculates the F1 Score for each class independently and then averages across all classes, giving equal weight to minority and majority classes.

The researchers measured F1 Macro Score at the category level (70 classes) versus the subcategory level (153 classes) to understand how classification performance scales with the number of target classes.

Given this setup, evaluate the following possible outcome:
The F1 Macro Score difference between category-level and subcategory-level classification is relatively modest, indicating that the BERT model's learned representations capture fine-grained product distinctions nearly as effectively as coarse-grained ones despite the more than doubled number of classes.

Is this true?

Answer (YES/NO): YES